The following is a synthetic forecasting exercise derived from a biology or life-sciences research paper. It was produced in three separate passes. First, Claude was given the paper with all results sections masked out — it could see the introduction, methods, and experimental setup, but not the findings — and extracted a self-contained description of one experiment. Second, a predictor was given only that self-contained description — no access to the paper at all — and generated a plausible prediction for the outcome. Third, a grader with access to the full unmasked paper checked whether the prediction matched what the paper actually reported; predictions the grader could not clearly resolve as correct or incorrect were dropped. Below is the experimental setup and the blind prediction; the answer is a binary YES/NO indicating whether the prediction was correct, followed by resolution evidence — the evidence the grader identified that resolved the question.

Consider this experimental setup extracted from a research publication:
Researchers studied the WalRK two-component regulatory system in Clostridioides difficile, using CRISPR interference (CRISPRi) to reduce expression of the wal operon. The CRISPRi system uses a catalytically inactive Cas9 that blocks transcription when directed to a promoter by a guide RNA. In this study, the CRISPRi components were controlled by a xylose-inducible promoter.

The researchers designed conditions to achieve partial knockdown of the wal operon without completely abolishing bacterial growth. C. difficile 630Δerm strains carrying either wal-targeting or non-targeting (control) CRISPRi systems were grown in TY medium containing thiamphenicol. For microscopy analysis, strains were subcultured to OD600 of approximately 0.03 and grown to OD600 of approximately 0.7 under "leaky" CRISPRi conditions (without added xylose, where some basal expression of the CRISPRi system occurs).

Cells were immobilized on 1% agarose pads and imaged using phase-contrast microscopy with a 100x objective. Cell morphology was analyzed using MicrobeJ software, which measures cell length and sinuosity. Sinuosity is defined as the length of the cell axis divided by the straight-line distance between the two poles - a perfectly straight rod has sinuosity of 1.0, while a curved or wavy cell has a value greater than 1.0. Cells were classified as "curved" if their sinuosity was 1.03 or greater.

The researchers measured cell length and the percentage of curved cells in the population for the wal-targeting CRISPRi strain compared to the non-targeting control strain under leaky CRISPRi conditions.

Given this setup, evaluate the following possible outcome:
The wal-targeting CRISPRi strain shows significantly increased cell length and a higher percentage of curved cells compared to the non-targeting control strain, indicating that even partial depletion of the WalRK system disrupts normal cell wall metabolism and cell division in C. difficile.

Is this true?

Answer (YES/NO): YES